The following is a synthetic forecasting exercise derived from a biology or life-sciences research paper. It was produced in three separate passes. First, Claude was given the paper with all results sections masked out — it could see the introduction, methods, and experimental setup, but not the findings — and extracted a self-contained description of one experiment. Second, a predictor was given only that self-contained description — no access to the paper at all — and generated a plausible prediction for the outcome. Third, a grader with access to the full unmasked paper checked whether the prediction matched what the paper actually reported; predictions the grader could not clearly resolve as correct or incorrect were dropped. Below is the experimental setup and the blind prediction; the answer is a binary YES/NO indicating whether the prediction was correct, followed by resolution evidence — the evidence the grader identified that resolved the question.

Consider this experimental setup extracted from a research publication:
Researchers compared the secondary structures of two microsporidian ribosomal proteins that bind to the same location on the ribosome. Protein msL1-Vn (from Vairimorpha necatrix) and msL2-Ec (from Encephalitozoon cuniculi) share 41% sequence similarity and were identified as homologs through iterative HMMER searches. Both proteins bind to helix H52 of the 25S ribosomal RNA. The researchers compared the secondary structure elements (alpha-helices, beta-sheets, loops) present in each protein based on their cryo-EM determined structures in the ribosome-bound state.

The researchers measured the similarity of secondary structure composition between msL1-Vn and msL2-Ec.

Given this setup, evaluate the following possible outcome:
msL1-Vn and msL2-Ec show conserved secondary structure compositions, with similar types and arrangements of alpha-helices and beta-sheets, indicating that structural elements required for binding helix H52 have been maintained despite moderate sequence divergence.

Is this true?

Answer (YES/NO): NO